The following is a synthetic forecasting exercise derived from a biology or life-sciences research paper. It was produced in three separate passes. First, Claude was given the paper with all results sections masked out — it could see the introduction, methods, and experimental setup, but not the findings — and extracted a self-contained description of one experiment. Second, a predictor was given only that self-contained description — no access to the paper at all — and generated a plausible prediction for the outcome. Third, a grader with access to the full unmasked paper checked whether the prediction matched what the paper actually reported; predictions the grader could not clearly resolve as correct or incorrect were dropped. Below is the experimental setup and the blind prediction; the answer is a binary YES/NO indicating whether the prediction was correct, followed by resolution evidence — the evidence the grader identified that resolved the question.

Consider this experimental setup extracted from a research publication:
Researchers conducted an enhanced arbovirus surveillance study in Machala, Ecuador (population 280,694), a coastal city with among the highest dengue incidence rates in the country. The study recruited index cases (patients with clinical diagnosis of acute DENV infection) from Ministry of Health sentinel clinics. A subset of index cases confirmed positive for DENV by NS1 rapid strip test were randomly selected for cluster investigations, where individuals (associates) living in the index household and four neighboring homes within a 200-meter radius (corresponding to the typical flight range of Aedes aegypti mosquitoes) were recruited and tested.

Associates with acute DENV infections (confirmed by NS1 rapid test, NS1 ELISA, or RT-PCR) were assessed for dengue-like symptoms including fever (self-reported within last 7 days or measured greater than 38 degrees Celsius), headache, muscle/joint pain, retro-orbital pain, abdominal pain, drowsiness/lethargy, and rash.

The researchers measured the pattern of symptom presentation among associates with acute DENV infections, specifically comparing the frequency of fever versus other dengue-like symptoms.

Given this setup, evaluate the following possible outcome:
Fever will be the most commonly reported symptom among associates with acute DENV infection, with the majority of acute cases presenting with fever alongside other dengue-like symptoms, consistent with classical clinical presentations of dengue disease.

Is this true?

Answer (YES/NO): NO